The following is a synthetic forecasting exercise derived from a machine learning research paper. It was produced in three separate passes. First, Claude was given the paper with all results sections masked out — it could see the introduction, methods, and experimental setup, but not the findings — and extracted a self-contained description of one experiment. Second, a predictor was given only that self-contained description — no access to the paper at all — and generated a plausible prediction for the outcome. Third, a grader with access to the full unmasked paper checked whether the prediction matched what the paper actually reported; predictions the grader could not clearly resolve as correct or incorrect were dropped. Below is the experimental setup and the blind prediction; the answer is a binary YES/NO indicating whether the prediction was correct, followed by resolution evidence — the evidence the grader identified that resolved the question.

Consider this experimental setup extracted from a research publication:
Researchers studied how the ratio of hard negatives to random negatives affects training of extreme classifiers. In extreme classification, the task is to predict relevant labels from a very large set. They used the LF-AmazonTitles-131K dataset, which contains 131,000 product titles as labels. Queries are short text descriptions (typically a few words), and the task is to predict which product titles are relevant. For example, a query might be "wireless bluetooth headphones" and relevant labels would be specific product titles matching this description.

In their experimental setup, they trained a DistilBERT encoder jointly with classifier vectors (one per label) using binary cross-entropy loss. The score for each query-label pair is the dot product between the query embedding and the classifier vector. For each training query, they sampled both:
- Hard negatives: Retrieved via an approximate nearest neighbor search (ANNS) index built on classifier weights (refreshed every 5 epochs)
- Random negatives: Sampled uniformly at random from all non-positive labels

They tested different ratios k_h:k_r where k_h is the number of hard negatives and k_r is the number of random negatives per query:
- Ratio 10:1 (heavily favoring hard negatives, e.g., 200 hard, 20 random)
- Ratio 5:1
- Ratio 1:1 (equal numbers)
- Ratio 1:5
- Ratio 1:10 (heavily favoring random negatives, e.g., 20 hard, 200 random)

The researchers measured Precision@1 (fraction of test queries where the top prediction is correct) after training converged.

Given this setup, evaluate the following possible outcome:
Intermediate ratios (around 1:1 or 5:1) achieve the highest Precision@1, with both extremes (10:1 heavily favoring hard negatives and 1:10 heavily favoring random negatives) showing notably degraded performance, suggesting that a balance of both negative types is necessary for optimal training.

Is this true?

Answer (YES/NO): NO